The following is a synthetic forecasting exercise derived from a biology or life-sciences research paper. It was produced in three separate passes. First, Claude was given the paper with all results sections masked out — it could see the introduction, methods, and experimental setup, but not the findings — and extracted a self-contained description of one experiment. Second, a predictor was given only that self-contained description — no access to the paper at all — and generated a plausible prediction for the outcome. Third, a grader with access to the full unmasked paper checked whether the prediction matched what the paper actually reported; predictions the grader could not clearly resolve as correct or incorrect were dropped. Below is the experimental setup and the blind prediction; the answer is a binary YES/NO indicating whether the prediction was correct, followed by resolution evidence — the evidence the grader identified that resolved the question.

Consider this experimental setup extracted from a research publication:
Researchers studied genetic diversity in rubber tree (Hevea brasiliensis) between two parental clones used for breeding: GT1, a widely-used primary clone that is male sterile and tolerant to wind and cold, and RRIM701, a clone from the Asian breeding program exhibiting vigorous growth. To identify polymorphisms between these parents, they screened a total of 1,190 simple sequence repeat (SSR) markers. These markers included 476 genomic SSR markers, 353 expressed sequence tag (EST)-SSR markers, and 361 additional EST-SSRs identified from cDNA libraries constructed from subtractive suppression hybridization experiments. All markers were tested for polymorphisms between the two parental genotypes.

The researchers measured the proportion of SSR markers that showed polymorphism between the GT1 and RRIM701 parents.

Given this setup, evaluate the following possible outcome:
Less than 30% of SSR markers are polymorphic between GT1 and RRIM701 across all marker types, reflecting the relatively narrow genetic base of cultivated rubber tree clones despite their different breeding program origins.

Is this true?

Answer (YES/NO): NO